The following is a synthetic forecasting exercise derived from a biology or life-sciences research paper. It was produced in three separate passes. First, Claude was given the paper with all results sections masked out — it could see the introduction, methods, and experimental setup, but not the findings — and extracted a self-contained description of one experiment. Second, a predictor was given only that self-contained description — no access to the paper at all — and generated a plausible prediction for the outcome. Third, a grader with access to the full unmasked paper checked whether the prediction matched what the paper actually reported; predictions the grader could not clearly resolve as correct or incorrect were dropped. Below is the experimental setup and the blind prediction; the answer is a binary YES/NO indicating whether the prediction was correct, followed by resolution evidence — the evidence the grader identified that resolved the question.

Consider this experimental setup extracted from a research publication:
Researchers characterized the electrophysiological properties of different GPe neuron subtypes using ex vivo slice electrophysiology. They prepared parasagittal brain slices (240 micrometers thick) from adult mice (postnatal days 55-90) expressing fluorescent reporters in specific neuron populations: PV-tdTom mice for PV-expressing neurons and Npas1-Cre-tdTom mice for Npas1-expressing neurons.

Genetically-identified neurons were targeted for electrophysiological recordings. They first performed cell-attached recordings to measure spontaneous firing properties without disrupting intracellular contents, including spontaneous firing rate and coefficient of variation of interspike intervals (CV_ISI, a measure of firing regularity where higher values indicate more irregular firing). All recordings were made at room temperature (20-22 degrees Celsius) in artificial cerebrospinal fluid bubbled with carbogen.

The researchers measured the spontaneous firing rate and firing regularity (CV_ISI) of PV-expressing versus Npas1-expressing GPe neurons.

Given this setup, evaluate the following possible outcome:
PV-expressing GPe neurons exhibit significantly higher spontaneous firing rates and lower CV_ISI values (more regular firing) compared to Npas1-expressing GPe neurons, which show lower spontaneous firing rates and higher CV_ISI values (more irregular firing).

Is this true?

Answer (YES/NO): YES